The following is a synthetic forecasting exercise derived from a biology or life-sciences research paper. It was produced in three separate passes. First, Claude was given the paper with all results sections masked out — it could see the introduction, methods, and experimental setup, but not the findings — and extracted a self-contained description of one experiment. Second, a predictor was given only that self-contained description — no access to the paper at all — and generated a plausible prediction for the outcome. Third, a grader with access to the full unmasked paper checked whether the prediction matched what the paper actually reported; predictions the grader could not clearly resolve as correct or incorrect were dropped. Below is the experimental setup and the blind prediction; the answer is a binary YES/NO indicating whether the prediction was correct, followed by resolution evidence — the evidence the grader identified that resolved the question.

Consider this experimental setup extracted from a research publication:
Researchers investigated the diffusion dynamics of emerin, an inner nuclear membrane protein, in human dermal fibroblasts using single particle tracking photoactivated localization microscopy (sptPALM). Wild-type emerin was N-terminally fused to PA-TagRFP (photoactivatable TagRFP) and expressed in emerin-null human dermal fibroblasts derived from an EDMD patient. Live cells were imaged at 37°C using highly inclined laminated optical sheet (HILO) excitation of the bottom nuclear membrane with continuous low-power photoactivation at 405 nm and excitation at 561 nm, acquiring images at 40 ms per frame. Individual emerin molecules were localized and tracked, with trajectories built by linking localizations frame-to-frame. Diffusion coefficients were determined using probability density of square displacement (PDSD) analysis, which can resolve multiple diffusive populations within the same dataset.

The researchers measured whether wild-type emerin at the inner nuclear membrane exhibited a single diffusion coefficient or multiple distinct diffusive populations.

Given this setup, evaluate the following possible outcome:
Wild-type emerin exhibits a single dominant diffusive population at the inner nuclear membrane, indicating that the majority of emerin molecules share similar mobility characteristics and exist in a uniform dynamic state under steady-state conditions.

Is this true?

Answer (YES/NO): NO